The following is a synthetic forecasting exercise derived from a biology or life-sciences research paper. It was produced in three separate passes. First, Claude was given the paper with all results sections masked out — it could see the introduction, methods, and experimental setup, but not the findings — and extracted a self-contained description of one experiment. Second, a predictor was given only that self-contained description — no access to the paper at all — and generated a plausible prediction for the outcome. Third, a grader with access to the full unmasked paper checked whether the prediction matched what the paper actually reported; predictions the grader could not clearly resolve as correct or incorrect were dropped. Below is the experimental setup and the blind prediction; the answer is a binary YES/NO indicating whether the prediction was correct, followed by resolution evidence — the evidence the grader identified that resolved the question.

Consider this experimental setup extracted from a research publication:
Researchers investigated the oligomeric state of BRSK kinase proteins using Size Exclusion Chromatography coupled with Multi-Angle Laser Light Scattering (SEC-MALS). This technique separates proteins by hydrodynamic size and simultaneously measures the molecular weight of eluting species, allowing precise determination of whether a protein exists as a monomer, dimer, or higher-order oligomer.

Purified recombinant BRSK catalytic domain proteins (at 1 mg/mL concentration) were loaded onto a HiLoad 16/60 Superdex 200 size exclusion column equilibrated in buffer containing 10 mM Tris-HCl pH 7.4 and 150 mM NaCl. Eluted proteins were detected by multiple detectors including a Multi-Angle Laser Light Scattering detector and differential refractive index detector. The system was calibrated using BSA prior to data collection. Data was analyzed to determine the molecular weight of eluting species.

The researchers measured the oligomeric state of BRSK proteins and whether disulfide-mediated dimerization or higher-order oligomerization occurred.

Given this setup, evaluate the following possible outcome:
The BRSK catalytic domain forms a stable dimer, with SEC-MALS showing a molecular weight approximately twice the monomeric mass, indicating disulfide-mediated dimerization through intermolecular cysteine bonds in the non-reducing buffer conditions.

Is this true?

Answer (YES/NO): NO